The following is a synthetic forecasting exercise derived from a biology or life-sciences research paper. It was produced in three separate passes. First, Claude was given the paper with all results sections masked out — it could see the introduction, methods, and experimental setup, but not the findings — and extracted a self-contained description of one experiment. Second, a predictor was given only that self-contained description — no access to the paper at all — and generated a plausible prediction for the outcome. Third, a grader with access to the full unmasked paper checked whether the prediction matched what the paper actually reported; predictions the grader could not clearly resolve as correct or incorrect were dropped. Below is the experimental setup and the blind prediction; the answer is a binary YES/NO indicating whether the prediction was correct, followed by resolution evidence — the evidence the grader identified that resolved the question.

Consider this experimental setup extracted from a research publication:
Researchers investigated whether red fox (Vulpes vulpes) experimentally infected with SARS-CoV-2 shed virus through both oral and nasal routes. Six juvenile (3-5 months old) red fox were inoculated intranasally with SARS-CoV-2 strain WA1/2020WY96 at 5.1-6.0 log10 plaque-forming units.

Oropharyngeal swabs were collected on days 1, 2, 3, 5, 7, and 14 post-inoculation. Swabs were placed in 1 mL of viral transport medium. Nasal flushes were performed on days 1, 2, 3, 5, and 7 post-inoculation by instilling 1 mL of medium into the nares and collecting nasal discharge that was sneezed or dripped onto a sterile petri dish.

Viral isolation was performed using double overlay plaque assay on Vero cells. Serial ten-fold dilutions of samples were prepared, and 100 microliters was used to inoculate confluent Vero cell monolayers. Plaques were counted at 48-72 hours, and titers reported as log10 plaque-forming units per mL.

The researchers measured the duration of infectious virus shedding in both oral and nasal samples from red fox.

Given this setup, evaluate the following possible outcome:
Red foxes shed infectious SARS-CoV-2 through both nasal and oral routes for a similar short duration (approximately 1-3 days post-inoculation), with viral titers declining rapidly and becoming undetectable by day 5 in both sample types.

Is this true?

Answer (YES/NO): NO